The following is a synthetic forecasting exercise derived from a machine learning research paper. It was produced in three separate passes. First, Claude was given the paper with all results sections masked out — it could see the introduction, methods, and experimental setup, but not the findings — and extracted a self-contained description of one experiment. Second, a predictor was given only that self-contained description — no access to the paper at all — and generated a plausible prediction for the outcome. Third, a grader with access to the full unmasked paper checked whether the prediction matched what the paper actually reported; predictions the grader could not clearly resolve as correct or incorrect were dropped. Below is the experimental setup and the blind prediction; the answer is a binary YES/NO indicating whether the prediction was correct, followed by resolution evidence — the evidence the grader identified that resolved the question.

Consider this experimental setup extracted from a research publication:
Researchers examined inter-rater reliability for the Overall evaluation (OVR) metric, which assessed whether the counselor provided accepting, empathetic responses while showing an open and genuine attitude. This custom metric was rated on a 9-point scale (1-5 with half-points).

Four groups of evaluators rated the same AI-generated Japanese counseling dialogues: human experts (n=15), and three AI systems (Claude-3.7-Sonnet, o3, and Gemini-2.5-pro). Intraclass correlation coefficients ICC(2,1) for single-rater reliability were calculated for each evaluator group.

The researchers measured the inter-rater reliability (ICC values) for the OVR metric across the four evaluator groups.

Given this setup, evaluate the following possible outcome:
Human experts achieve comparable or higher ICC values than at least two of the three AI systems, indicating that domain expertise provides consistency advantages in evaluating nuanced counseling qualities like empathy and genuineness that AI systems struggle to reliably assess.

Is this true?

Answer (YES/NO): NO